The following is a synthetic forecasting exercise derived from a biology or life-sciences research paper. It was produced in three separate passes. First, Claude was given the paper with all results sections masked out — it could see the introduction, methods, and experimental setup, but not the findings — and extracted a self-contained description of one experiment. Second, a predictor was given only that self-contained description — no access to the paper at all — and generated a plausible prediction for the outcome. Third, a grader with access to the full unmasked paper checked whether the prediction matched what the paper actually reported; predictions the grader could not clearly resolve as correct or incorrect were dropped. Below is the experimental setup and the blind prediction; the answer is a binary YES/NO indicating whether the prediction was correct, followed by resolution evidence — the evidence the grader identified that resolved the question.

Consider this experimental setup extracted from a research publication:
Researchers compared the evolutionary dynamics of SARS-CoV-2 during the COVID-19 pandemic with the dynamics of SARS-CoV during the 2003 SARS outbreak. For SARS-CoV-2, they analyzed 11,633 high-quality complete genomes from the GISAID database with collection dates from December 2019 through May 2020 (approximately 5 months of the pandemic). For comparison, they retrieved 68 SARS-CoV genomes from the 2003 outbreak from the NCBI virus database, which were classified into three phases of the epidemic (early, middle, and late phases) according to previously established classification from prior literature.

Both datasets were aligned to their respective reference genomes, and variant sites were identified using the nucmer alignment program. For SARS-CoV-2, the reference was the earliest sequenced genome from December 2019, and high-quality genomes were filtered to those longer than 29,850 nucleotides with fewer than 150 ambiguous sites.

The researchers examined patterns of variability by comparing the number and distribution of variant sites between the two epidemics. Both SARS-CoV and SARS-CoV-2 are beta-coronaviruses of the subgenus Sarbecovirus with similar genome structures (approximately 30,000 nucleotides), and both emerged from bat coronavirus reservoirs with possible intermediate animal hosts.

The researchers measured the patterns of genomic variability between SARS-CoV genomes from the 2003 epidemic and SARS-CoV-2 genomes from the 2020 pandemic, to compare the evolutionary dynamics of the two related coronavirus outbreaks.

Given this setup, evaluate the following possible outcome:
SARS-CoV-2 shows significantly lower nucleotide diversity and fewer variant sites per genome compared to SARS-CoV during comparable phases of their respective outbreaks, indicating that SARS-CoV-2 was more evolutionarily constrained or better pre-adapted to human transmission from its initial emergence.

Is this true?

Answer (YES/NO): NO